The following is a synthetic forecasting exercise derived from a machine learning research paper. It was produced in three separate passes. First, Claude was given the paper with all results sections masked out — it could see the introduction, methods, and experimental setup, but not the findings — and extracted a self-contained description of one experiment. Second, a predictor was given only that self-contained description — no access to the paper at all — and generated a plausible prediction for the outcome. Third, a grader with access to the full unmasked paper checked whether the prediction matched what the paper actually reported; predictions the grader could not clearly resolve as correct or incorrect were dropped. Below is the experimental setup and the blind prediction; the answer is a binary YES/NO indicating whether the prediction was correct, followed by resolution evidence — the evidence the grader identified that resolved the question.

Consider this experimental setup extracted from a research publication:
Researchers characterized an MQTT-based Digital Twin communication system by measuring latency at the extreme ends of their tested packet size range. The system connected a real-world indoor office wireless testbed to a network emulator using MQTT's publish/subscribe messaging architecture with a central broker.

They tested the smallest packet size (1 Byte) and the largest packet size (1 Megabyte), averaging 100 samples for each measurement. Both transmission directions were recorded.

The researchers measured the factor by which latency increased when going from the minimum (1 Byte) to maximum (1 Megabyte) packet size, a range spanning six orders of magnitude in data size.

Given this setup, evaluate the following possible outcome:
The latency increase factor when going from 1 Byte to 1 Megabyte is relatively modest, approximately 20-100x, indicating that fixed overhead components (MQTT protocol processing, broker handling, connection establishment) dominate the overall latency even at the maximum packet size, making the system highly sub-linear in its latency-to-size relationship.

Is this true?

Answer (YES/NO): NO